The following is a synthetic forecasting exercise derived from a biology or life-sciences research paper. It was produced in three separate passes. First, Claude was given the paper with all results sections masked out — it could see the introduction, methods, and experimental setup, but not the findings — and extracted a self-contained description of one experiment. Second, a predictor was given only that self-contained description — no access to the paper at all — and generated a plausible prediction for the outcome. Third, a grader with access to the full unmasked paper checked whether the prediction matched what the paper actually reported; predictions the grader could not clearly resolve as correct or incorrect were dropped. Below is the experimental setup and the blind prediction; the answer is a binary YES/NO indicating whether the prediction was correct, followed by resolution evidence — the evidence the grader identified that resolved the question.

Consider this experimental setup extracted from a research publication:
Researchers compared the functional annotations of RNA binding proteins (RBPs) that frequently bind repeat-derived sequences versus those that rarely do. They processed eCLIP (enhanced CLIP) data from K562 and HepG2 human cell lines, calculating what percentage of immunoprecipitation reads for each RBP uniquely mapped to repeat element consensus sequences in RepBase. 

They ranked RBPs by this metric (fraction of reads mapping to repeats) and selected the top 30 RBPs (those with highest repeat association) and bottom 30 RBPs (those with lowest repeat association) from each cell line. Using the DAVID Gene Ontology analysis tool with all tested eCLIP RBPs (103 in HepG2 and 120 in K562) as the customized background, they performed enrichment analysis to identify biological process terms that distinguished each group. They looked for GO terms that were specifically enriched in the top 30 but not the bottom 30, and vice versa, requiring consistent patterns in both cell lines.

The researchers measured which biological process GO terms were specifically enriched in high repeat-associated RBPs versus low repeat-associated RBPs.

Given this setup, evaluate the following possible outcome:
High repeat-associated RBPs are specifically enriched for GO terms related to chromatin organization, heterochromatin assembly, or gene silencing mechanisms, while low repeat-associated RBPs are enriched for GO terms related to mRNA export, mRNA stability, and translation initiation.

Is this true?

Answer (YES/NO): NO